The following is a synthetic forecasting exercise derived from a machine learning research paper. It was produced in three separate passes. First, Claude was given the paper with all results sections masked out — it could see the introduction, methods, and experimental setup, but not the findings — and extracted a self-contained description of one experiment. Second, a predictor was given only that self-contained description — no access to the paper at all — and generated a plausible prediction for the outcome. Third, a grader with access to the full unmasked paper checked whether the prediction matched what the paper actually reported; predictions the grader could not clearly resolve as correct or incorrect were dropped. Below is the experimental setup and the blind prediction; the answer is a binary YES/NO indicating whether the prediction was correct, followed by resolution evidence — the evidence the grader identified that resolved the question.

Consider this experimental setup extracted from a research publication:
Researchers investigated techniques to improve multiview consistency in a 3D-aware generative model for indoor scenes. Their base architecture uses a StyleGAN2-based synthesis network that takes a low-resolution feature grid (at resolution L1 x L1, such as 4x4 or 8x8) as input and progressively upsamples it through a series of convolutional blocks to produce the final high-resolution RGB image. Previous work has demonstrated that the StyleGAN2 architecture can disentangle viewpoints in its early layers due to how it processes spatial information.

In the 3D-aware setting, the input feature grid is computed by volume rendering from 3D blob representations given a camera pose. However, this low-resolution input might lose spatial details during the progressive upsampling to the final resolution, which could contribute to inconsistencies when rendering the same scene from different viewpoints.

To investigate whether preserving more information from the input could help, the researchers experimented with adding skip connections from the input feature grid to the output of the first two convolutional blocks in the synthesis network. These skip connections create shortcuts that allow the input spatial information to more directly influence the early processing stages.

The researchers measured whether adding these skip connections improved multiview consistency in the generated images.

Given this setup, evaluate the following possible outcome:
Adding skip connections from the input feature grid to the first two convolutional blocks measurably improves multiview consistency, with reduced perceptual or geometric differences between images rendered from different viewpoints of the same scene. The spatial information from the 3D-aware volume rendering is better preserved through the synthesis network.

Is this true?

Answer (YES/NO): YES